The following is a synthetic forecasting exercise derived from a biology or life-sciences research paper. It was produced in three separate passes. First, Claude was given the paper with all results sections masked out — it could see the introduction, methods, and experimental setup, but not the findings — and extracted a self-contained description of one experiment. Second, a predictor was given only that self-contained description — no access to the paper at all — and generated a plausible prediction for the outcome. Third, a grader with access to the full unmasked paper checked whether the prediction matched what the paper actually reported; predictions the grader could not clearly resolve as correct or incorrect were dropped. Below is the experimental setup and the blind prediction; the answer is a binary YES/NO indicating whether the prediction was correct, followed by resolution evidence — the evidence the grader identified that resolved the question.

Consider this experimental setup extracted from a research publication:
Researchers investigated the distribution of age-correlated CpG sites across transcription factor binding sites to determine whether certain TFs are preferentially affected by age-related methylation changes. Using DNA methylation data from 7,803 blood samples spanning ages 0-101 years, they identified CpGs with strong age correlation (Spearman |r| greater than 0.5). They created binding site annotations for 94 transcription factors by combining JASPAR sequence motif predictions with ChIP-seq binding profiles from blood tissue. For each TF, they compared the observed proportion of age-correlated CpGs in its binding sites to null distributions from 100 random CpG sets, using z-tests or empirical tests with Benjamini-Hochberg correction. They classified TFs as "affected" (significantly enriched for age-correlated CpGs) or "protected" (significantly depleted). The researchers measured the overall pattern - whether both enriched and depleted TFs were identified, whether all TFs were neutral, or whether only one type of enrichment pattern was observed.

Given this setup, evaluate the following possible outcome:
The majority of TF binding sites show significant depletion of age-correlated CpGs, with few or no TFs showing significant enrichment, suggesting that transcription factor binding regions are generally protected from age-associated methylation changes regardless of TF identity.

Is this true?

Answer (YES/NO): NO